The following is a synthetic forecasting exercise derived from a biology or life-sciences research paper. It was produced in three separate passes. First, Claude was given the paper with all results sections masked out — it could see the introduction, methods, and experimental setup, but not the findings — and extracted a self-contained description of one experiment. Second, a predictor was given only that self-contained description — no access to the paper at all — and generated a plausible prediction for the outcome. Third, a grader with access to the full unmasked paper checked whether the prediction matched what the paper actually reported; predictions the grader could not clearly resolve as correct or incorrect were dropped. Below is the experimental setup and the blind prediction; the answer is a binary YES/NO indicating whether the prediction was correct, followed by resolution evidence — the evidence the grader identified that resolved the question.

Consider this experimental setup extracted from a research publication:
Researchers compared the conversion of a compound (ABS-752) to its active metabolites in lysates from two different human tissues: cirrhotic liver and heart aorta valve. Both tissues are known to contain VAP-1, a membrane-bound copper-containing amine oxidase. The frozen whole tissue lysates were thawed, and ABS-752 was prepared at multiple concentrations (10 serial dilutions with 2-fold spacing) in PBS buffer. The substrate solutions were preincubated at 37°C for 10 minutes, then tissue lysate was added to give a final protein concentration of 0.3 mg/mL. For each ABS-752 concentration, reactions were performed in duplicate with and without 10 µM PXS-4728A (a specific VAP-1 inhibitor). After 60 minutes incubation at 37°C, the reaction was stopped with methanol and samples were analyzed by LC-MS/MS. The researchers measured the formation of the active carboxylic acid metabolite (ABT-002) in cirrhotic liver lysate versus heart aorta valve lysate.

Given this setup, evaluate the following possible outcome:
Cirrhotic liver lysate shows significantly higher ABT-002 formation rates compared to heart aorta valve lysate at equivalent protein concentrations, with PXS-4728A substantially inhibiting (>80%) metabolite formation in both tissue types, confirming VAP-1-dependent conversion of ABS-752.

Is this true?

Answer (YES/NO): NO